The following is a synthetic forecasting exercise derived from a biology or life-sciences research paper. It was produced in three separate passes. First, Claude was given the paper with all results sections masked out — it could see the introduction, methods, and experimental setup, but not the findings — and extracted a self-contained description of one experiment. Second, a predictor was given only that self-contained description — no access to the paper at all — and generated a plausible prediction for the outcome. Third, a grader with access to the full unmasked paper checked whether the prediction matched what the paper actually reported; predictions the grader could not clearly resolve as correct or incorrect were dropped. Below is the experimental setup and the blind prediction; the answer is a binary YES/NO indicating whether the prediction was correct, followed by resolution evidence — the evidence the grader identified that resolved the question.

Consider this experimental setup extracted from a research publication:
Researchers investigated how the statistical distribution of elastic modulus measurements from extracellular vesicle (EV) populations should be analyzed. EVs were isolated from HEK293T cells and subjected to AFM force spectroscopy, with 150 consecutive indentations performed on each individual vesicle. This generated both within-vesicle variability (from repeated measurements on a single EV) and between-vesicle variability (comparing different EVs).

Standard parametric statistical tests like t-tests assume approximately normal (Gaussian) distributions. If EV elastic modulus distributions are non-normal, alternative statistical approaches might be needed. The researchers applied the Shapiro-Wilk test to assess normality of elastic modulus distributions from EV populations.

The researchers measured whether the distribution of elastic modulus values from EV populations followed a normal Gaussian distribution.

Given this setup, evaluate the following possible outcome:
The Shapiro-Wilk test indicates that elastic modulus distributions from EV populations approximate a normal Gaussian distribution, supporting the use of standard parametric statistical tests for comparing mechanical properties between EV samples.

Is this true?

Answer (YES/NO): NO